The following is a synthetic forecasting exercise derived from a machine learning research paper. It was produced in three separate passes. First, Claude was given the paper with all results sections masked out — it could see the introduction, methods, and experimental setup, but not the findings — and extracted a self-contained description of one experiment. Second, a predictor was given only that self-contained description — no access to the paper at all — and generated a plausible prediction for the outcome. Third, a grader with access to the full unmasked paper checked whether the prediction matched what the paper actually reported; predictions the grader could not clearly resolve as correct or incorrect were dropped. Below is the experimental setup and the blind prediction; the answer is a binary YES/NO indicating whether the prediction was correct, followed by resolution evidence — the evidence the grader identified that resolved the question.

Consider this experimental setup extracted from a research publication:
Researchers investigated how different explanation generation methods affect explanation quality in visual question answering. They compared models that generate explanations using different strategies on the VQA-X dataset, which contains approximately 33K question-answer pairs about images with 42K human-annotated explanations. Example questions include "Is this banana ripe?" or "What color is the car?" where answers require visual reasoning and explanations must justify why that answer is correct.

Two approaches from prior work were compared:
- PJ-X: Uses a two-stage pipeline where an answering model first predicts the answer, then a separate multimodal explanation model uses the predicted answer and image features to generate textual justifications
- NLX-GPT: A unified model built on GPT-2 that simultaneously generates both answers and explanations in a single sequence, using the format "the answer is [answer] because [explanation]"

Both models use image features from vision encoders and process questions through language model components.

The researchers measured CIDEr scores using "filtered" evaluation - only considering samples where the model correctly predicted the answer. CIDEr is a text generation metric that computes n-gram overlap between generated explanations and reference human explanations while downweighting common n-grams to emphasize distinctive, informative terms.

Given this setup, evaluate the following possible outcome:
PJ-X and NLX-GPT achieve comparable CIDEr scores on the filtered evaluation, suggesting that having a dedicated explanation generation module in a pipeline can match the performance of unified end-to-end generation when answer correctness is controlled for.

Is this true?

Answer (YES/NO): NO